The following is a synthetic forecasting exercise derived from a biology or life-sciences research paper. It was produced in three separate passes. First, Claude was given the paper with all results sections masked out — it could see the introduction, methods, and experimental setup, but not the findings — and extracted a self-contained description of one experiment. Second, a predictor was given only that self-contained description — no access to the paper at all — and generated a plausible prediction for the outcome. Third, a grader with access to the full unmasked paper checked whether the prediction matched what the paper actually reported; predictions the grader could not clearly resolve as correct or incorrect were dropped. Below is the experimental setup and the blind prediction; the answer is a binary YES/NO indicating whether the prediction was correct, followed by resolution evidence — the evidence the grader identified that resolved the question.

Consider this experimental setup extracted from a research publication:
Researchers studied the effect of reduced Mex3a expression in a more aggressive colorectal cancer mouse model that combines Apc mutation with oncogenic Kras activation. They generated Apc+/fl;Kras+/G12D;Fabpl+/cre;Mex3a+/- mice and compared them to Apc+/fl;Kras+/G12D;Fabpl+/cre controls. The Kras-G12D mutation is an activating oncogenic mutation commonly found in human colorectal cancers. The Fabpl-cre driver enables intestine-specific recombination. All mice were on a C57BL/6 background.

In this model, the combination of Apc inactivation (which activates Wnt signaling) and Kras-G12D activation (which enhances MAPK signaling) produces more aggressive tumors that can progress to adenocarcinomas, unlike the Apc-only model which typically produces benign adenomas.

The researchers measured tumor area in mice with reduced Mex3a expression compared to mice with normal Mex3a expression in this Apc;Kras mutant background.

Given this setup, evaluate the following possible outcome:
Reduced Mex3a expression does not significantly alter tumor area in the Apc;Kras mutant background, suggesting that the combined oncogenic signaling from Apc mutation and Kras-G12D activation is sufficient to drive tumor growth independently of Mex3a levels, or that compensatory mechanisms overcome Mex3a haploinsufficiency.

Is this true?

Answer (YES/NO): NO